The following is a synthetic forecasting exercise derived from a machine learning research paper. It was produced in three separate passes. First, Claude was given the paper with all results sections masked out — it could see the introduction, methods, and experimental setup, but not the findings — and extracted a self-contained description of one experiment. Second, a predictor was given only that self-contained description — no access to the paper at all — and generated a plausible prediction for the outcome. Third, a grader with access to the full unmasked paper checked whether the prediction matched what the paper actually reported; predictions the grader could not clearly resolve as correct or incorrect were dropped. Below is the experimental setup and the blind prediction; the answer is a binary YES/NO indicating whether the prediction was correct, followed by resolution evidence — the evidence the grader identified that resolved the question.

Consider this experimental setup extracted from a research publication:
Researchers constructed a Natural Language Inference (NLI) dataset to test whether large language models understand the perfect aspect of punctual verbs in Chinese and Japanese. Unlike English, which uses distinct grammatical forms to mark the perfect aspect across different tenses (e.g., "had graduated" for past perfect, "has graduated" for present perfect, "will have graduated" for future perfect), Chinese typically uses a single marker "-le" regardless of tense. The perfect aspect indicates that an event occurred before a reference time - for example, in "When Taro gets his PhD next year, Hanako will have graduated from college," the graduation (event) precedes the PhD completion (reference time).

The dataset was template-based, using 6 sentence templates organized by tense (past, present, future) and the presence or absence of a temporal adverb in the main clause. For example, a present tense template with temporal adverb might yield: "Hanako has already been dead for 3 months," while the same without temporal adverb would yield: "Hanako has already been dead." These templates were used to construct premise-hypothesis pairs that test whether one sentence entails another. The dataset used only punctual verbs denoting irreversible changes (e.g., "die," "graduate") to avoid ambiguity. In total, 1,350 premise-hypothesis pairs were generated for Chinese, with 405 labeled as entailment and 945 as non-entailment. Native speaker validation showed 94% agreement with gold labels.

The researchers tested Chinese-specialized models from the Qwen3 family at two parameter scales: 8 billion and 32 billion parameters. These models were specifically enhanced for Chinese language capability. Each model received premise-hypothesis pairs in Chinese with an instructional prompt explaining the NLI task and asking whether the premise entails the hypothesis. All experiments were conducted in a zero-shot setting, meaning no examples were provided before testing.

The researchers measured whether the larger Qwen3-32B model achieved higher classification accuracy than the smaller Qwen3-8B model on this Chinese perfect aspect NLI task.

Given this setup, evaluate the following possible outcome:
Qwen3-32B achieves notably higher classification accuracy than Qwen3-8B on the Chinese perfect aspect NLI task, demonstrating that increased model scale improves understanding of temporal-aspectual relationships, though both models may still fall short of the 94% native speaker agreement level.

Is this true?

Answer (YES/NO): NO